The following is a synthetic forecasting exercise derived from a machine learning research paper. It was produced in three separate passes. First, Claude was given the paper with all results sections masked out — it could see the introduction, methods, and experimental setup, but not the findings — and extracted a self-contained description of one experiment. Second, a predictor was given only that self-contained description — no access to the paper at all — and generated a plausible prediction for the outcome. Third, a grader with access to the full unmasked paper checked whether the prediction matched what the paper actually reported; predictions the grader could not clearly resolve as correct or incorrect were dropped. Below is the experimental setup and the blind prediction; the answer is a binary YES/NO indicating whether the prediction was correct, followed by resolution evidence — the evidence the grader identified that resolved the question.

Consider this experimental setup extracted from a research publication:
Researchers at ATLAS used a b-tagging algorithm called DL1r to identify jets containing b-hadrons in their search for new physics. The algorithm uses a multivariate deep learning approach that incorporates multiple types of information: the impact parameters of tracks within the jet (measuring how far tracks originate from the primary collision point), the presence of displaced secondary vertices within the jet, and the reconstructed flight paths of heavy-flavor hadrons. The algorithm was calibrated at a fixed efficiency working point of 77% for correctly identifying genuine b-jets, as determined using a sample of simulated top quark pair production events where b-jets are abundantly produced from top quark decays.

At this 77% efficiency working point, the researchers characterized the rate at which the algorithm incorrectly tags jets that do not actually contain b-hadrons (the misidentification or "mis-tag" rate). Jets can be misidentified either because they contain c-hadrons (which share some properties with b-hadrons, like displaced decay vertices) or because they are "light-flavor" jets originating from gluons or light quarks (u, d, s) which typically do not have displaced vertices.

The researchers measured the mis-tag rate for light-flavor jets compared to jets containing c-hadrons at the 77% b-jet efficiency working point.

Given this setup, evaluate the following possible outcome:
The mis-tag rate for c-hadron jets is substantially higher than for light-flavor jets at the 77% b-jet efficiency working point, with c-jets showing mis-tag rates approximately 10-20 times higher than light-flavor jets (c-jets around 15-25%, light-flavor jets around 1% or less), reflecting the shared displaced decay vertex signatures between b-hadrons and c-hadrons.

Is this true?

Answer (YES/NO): YES